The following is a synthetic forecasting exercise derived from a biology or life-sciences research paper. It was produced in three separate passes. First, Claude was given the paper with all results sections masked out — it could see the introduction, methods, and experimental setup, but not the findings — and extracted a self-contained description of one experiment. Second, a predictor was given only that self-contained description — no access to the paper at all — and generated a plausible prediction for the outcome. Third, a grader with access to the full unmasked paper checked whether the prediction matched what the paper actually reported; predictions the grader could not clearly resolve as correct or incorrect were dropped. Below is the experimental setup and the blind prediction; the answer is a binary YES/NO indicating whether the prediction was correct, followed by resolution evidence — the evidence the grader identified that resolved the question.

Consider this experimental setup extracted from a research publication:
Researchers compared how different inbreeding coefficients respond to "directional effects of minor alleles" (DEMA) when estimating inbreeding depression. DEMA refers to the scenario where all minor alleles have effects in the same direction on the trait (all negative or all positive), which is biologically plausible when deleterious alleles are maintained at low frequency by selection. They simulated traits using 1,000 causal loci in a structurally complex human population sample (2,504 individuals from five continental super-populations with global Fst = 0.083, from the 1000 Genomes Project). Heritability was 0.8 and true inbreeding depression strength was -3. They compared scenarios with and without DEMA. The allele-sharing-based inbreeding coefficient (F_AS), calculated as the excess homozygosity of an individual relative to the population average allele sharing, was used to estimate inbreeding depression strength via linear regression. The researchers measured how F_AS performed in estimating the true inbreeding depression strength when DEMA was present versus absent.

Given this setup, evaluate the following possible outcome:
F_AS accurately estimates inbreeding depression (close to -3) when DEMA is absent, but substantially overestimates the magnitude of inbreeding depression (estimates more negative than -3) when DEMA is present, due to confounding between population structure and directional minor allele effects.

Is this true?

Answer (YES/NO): NO